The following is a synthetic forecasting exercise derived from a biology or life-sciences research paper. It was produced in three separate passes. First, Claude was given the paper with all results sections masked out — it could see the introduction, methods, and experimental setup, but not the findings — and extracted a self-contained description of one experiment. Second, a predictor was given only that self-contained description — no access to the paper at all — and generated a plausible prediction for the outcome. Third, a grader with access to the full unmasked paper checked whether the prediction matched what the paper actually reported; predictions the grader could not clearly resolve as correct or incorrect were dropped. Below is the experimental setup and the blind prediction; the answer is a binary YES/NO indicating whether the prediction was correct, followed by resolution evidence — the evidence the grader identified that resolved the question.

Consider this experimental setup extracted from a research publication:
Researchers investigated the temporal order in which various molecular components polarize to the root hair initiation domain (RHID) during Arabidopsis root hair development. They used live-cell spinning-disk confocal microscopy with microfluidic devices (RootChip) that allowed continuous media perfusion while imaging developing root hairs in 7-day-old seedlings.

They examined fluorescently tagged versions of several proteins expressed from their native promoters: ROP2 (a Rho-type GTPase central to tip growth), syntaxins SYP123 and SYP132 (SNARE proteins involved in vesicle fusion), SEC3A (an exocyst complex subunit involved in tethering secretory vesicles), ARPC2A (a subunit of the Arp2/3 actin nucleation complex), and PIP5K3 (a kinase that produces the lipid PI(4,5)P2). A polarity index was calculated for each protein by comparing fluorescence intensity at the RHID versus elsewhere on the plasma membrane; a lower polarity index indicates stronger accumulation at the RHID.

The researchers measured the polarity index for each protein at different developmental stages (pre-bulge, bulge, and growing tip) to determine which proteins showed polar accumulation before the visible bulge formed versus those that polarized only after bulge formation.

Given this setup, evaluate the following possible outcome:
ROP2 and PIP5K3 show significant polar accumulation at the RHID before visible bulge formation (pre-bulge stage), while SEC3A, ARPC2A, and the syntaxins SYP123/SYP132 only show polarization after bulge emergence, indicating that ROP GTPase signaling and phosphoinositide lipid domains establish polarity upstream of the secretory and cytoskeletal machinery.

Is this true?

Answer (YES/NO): YES